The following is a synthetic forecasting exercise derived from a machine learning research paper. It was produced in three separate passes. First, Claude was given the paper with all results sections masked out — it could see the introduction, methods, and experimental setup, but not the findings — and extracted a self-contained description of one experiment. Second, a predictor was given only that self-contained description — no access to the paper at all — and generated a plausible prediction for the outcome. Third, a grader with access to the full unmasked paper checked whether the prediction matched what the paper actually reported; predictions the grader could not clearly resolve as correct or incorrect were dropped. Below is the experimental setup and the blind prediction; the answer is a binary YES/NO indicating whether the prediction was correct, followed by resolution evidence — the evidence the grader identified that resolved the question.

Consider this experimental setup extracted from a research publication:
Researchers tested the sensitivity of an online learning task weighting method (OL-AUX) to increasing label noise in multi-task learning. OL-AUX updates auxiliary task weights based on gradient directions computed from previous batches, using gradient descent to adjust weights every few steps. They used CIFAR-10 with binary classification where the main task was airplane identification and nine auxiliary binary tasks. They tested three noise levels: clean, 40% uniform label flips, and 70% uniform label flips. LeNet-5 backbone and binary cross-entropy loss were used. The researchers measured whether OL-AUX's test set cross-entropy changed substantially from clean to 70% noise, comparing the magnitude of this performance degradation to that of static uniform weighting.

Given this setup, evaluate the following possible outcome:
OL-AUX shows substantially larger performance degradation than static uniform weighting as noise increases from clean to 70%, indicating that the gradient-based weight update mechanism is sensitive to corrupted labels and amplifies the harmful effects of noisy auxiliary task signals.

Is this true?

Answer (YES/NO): YES